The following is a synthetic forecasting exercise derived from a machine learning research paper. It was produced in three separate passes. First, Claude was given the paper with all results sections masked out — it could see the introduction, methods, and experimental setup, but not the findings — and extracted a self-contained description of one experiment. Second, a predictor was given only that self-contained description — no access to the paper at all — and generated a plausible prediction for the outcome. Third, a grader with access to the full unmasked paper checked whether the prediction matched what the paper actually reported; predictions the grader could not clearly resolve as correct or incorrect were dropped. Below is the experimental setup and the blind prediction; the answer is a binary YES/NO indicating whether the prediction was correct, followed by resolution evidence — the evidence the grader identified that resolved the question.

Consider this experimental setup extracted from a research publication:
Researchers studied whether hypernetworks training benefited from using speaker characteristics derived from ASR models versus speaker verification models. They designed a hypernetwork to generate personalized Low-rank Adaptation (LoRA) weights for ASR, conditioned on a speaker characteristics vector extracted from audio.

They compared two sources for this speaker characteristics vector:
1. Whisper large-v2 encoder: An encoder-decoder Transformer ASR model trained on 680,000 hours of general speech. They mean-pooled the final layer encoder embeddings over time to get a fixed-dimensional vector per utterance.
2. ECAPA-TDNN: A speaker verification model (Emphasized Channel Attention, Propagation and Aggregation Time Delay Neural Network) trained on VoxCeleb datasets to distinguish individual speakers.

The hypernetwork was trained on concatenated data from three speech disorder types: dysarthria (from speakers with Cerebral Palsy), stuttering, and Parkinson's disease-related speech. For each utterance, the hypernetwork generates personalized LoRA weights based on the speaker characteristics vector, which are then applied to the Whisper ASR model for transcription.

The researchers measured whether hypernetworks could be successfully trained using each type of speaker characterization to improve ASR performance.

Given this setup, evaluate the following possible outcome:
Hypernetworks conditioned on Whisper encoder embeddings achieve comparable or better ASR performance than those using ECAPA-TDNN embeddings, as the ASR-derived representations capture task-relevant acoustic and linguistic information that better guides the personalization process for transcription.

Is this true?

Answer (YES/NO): YES